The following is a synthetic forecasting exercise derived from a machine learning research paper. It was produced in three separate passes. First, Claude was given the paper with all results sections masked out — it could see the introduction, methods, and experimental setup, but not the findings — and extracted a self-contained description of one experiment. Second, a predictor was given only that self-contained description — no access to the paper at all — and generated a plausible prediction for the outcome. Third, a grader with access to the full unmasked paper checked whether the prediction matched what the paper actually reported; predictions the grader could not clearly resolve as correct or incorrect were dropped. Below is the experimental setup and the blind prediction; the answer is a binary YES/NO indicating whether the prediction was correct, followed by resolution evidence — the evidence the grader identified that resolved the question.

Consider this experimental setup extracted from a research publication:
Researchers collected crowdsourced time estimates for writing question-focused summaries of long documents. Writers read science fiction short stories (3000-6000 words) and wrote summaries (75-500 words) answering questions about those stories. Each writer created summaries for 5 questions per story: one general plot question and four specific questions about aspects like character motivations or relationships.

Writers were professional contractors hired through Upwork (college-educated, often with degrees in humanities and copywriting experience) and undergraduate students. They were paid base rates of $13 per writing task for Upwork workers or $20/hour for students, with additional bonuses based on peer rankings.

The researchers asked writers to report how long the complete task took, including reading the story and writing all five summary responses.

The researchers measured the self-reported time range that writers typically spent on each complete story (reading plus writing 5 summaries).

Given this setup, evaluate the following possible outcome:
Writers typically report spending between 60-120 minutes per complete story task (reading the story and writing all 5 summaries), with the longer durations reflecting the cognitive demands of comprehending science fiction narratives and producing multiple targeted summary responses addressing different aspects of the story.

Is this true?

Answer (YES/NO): NO